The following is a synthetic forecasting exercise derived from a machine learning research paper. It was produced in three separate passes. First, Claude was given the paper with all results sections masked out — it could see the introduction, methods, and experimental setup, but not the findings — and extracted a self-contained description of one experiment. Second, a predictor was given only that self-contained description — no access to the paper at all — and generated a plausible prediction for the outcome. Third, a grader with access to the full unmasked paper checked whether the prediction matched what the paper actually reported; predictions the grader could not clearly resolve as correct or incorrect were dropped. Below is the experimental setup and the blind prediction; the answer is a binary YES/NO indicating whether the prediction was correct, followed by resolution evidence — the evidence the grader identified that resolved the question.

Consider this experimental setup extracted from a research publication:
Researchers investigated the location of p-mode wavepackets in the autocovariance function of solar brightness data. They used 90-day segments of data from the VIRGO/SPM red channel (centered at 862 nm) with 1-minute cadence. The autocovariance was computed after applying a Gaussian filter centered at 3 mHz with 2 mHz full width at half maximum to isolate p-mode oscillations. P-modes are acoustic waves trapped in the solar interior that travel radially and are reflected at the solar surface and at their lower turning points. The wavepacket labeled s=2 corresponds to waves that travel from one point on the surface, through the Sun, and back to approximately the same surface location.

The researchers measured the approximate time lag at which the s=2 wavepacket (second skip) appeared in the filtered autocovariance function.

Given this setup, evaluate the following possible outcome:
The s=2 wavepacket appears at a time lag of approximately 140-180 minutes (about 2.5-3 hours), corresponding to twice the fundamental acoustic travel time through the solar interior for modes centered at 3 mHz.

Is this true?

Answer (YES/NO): NO